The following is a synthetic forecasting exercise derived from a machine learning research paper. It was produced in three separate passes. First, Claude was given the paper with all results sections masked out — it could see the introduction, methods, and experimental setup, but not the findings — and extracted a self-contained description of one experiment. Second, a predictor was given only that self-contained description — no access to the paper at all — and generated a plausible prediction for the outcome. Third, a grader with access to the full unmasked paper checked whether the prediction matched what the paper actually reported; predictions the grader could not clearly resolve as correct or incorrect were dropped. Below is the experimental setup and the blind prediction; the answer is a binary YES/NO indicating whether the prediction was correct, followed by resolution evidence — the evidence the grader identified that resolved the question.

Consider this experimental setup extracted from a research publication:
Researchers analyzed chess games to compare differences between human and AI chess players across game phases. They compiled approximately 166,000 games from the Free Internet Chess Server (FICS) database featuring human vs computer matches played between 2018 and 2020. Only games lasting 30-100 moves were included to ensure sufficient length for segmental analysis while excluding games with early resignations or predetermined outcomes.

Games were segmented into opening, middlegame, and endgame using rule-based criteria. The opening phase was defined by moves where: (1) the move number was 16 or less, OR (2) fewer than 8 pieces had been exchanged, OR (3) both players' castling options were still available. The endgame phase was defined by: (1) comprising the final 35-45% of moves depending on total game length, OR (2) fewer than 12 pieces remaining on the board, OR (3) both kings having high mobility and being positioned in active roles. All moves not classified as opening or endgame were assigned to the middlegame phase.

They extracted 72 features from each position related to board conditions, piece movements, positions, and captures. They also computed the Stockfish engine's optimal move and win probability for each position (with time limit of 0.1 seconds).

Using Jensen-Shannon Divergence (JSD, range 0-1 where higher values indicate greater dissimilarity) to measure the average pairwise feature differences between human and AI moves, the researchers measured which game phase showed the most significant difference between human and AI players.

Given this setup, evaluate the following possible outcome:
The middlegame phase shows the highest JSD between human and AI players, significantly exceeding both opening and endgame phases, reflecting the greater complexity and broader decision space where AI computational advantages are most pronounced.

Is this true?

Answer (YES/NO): YES